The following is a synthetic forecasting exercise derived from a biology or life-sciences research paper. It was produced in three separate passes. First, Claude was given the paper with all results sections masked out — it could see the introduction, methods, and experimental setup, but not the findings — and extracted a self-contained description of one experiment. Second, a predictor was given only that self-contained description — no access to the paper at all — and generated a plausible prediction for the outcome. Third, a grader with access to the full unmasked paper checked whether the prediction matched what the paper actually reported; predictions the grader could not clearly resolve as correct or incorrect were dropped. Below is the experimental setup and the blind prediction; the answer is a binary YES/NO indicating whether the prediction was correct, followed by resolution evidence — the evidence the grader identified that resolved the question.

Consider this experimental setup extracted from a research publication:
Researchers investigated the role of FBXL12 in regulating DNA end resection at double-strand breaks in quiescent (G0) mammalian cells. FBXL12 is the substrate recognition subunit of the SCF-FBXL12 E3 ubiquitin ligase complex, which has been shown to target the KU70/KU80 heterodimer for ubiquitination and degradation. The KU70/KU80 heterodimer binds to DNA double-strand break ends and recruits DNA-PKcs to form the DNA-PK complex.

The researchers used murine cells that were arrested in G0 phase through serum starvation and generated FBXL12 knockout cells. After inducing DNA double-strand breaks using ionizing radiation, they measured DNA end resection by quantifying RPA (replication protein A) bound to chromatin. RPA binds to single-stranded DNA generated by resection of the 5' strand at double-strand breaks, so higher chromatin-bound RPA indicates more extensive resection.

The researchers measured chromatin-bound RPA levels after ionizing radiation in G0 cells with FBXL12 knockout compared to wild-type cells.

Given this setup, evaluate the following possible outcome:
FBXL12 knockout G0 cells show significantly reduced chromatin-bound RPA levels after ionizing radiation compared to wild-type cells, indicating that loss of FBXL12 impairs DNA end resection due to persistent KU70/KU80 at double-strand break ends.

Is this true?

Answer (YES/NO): NO